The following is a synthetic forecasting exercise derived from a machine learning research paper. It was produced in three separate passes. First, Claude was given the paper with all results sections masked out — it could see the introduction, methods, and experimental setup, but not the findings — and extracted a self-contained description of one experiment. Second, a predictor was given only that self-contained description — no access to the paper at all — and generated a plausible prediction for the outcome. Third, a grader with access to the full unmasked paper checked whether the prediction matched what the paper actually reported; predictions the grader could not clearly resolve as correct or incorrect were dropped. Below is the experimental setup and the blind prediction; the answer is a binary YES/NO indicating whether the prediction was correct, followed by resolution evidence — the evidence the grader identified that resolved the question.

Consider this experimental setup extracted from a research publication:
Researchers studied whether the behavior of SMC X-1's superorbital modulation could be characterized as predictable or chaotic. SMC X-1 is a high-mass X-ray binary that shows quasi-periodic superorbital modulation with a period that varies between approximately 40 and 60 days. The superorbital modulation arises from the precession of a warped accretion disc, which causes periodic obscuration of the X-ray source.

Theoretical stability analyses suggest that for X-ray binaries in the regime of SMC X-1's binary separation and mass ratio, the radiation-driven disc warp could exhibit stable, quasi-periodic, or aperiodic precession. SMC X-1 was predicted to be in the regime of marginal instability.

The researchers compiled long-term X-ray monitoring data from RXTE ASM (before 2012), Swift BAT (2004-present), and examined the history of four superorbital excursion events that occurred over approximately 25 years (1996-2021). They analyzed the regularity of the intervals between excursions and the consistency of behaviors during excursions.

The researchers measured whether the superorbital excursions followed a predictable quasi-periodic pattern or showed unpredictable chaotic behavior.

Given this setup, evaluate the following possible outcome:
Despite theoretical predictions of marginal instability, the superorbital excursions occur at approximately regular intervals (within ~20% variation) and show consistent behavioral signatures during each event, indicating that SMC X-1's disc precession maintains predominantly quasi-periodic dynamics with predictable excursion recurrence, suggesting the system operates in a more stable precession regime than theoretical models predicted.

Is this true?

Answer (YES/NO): NO